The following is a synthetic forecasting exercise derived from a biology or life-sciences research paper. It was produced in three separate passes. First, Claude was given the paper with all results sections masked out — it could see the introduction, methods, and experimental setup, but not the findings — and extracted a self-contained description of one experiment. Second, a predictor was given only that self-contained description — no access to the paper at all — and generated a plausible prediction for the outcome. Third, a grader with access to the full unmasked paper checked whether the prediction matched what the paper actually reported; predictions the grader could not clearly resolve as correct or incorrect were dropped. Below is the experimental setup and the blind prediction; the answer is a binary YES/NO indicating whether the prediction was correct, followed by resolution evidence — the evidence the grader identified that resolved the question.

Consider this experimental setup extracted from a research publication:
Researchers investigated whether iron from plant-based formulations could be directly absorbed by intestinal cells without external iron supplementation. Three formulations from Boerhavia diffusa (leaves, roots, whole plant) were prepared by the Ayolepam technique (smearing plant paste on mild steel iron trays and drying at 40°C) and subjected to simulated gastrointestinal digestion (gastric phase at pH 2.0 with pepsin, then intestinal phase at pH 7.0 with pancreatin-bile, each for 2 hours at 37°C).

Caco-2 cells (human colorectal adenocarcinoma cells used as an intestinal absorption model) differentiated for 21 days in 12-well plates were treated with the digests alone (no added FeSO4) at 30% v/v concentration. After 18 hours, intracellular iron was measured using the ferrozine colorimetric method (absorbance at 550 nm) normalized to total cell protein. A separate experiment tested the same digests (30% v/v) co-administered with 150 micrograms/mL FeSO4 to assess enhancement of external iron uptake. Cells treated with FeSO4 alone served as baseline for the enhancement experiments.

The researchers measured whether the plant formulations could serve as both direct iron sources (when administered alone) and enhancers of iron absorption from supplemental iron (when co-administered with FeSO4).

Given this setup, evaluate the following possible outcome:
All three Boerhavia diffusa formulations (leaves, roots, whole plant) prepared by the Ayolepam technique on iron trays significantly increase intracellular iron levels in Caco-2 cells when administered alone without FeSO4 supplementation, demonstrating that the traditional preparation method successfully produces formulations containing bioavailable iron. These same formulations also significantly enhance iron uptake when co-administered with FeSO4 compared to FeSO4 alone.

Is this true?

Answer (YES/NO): NO